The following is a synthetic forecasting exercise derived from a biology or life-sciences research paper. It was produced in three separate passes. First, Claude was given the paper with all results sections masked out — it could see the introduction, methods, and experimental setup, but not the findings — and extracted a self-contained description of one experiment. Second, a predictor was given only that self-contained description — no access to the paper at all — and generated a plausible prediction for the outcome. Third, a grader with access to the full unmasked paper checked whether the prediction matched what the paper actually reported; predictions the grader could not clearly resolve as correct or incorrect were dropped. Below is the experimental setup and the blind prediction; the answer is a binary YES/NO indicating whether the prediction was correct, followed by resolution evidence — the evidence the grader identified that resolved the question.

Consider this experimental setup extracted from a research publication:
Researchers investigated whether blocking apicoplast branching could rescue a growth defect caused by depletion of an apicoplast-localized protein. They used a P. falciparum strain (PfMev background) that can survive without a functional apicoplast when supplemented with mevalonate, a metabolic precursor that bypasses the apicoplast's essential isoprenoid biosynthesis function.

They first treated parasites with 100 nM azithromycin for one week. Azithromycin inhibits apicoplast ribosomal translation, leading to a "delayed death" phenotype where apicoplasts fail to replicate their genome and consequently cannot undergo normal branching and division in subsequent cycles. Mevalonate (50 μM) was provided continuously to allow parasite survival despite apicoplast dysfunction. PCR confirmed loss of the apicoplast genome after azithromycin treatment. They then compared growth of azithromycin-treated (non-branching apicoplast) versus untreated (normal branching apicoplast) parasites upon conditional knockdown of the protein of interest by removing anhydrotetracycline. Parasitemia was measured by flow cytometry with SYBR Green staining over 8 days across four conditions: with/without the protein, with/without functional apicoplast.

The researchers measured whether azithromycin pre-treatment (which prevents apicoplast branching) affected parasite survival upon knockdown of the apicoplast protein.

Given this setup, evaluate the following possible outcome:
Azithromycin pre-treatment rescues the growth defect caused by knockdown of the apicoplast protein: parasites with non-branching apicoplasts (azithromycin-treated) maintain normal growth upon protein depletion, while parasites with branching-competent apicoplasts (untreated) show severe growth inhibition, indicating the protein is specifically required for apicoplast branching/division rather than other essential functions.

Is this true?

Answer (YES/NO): YES